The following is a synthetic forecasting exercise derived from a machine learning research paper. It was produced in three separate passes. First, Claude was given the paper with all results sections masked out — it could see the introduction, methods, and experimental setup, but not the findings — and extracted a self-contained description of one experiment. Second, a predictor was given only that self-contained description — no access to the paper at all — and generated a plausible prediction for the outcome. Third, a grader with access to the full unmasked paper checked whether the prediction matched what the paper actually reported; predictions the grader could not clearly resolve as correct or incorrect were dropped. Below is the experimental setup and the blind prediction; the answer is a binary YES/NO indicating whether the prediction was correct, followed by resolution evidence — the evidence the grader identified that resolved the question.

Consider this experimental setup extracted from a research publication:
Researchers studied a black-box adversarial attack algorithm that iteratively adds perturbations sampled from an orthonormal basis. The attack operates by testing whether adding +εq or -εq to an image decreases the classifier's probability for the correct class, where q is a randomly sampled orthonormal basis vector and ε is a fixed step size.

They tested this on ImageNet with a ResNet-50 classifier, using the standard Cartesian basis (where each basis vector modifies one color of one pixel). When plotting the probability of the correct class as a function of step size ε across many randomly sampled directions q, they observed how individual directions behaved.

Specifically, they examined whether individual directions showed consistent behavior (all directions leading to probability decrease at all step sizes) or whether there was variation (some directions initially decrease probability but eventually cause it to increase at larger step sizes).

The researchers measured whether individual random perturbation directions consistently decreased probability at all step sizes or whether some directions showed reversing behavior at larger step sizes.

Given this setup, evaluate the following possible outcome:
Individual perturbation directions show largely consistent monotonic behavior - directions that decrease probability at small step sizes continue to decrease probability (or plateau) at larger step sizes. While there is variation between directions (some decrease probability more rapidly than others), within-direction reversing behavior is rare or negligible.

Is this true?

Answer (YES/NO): YES